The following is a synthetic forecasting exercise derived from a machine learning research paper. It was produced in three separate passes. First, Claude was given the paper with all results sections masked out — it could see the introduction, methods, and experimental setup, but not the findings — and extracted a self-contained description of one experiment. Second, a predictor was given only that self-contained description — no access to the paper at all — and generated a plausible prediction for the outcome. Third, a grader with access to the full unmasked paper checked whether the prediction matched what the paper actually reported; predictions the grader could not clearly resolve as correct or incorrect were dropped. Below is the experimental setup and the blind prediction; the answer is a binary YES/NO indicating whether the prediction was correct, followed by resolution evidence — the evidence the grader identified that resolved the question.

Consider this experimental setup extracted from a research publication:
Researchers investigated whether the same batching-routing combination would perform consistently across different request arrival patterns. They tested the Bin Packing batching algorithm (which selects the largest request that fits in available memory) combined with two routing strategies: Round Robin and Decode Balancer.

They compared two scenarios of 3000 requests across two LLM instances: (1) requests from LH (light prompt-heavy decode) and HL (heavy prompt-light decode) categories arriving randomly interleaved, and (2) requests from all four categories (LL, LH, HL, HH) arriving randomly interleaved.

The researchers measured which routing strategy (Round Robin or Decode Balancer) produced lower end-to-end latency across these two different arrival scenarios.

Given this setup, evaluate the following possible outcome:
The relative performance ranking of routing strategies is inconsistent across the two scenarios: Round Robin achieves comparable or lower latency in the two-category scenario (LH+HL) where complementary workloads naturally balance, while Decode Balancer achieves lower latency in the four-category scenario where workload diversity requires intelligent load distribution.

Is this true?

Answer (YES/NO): YES